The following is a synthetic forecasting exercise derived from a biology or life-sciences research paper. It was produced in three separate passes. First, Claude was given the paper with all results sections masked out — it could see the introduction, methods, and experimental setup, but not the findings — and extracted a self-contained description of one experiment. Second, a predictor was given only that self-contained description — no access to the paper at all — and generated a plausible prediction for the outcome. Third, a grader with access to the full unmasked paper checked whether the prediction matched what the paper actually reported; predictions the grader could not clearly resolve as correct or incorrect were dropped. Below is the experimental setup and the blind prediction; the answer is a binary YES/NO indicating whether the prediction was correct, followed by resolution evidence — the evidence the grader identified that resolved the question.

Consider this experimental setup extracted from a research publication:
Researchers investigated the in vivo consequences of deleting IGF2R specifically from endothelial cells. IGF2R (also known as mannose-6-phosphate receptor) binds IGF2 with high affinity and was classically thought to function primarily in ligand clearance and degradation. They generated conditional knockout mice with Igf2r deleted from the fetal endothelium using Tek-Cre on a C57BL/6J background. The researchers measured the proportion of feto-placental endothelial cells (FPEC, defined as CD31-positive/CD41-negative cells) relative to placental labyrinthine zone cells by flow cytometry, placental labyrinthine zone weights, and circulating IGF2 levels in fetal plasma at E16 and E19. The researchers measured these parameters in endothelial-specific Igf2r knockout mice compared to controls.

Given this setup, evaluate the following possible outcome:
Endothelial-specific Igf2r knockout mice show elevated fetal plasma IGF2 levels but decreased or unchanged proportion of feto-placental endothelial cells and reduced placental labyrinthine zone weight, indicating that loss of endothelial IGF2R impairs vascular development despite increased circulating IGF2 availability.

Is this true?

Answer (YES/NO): NO